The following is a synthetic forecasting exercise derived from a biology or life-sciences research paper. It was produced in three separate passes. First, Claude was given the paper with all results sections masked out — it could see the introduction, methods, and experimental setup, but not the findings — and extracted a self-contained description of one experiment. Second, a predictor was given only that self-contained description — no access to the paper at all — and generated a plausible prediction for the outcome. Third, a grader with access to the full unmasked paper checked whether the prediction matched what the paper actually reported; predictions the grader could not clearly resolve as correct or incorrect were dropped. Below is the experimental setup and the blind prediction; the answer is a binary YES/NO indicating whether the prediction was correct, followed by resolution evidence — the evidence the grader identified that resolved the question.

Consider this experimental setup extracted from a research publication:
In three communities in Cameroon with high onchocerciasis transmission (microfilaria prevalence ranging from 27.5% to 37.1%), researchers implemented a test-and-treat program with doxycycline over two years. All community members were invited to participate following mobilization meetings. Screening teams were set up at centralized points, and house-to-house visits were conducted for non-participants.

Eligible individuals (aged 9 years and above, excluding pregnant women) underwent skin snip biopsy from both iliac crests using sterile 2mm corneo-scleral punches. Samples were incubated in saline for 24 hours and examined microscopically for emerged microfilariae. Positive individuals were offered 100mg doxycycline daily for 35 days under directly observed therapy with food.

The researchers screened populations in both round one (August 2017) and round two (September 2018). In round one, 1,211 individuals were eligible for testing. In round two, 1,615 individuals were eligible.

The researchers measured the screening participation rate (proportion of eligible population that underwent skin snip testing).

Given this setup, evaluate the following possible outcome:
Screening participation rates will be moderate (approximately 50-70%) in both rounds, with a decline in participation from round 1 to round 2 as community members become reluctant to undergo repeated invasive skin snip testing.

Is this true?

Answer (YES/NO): NO